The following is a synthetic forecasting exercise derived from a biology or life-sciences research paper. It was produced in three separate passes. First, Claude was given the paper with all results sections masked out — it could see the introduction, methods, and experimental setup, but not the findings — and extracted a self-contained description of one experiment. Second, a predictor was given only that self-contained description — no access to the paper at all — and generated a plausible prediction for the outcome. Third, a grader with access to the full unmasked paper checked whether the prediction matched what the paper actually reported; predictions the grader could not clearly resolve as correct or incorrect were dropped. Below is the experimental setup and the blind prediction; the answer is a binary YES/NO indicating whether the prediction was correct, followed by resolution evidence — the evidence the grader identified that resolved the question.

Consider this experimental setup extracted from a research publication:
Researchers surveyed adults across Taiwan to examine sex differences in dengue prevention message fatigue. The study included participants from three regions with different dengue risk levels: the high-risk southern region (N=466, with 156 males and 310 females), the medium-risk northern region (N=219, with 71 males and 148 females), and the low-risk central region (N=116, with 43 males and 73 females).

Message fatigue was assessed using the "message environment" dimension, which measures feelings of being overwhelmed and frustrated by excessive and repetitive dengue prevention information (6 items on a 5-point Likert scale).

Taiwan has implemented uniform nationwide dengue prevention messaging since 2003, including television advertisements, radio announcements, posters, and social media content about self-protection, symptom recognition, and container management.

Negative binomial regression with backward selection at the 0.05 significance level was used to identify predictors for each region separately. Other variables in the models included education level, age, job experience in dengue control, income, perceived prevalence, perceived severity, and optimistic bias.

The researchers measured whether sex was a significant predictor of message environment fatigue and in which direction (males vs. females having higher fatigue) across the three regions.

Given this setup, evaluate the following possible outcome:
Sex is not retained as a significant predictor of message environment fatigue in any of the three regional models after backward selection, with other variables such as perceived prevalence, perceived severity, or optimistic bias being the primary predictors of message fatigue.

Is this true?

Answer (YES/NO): NO